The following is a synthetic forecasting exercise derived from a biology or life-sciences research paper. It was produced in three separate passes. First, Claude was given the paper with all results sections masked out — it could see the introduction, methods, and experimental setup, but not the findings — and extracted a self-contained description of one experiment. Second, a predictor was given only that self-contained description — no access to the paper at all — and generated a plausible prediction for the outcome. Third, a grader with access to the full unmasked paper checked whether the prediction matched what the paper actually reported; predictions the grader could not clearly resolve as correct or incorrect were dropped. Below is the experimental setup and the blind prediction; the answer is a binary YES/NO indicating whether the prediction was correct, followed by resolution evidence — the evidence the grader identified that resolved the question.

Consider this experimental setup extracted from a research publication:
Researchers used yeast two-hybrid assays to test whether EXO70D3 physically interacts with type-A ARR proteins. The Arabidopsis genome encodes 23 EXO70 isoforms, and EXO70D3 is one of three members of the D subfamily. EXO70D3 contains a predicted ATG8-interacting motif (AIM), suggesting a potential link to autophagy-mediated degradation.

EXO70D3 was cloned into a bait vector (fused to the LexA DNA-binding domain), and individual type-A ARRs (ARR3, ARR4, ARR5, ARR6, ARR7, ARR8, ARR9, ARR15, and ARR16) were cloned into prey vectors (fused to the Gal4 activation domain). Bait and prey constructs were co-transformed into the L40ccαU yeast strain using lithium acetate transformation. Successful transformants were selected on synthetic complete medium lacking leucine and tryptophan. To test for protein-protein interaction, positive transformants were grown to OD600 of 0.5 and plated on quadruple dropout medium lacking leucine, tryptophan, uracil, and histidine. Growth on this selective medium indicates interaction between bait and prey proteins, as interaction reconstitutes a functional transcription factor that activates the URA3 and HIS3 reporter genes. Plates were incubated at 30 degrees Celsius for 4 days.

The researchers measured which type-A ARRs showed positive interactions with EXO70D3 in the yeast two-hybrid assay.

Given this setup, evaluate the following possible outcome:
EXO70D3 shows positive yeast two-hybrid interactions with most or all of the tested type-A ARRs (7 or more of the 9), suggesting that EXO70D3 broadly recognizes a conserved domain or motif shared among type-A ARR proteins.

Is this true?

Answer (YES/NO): NO